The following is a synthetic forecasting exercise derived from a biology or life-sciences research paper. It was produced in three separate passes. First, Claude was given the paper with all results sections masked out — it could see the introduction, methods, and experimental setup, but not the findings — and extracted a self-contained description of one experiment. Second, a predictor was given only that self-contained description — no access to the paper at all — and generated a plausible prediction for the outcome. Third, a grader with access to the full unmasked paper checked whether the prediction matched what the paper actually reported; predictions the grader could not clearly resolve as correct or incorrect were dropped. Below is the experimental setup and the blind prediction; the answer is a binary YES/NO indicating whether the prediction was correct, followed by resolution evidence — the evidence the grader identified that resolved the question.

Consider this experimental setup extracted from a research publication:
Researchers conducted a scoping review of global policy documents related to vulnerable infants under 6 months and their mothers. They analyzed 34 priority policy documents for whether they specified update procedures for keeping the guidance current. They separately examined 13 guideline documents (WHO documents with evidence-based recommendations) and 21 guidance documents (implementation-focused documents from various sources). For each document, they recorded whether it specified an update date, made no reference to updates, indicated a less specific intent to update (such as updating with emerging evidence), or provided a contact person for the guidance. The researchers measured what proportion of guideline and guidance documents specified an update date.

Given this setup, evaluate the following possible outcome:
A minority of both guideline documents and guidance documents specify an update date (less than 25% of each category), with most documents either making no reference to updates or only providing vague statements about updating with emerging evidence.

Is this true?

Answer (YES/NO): YES